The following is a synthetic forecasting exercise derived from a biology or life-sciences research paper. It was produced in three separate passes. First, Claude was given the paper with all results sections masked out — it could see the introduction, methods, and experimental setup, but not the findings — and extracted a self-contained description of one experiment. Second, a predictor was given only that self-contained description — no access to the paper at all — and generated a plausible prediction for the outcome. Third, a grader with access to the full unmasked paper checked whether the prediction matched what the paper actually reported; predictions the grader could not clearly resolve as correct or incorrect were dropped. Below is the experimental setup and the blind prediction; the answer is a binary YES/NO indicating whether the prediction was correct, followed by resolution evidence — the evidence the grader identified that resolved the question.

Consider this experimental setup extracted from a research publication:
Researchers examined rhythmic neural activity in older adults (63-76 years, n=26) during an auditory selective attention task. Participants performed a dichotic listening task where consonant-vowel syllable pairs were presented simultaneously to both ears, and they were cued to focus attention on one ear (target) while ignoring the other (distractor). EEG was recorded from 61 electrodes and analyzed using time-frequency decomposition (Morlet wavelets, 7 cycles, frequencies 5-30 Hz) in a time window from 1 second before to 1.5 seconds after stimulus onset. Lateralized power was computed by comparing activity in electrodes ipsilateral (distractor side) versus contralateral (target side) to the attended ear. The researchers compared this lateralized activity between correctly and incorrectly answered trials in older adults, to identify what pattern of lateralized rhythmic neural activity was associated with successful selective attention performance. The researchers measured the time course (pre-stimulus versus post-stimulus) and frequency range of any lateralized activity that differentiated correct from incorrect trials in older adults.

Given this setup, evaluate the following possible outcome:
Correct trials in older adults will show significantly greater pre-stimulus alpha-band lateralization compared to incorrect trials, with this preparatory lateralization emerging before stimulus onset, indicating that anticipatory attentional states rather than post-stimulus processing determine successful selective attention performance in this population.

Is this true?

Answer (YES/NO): NO